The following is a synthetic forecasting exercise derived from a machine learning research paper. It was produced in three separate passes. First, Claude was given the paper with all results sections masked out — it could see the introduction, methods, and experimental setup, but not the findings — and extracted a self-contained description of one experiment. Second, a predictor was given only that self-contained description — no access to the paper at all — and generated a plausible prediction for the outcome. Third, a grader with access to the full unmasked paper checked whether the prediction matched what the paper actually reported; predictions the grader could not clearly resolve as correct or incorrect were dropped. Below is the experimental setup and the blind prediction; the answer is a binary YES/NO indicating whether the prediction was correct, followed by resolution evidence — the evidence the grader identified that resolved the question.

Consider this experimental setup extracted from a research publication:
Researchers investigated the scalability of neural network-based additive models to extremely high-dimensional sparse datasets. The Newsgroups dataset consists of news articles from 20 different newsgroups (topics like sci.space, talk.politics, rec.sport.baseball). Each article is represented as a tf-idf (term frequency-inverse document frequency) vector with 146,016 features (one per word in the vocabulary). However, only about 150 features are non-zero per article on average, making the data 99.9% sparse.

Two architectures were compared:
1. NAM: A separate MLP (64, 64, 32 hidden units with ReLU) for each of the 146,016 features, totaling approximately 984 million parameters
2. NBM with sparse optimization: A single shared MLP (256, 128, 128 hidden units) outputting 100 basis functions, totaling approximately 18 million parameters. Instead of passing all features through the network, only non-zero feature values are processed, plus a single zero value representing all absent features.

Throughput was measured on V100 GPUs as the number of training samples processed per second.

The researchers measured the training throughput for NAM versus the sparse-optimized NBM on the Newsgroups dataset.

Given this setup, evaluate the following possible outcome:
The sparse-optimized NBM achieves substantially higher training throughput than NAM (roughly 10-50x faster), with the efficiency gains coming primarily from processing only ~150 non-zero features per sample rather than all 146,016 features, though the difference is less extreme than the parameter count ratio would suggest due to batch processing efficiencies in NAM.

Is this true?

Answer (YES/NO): NO